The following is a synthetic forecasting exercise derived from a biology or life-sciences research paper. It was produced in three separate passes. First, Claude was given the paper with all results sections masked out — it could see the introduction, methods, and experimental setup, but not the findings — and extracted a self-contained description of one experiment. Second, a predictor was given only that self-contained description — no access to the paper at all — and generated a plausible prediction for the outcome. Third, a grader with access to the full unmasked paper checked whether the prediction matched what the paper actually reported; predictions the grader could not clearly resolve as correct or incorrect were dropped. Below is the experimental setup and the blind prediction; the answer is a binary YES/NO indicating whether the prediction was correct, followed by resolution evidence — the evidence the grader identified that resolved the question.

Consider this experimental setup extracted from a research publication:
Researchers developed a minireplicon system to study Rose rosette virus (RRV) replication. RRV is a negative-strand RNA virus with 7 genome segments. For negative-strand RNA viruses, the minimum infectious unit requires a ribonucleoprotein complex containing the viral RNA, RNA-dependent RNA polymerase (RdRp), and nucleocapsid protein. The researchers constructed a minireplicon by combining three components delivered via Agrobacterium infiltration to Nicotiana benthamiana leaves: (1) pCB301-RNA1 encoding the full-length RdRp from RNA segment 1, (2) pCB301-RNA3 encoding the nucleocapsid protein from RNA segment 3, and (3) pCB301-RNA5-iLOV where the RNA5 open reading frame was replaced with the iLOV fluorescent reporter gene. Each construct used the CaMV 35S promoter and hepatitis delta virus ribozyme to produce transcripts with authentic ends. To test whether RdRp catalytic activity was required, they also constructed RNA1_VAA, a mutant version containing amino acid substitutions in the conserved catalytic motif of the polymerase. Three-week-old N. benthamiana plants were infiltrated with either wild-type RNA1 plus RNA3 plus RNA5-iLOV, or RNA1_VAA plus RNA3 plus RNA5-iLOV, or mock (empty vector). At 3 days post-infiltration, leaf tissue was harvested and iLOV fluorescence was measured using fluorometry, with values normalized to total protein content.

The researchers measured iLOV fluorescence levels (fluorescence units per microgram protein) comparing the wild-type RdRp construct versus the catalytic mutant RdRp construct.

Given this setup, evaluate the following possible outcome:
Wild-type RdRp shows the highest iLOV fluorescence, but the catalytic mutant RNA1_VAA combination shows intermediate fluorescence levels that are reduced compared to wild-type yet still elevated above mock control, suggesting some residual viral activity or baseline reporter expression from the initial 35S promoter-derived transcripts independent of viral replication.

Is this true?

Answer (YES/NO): NO